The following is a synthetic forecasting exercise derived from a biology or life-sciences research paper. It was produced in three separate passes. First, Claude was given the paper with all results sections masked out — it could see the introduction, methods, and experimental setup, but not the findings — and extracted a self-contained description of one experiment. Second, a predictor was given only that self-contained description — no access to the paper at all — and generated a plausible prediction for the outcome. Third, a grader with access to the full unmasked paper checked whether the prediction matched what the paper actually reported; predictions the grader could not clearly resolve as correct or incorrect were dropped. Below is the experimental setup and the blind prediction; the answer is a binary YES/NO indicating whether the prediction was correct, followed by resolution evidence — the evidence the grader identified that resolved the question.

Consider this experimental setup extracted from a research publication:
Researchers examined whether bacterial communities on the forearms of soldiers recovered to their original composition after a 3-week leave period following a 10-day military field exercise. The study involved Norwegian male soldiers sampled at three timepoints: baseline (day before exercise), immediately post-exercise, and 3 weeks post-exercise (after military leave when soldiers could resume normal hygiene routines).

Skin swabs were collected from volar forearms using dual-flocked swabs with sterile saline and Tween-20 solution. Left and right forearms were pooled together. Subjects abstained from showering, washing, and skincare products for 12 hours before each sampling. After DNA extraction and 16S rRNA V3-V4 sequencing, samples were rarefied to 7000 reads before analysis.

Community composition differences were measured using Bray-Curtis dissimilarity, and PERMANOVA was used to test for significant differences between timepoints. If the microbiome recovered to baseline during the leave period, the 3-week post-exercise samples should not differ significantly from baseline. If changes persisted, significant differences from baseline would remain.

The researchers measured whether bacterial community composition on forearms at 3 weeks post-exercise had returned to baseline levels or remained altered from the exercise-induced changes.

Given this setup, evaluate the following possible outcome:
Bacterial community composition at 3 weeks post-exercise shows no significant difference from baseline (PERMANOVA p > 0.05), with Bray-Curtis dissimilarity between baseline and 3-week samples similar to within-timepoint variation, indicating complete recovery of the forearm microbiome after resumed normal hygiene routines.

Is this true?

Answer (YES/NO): NO